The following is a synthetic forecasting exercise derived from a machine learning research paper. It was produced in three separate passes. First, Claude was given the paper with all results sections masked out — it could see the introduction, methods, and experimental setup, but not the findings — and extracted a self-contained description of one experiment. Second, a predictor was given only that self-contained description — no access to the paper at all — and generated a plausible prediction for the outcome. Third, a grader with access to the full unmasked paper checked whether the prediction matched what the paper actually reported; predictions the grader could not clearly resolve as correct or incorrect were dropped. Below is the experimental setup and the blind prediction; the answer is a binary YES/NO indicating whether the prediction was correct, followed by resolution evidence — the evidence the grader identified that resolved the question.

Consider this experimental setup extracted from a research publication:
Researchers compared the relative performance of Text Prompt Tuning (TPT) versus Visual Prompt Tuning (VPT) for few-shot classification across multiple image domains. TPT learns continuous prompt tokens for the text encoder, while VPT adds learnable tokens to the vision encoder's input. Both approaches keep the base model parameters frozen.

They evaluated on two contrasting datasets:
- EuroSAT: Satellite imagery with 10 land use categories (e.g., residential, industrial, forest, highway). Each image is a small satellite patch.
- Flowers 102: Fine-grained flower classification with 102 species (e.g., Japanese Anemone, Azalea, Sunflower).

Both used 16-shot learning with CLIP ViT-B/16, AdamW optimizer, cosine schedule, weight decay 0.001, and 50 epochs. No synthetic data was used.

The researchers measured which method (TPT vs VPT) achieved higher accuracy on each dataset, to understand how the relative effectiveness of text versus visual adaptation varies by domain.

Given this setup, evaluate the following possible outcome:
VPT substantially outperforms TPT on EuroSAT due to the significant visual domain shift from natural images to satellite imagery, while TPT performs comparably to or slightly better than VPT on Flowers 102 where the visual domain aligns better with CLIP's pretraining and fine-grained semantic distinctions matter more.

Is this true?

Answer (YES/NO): NO